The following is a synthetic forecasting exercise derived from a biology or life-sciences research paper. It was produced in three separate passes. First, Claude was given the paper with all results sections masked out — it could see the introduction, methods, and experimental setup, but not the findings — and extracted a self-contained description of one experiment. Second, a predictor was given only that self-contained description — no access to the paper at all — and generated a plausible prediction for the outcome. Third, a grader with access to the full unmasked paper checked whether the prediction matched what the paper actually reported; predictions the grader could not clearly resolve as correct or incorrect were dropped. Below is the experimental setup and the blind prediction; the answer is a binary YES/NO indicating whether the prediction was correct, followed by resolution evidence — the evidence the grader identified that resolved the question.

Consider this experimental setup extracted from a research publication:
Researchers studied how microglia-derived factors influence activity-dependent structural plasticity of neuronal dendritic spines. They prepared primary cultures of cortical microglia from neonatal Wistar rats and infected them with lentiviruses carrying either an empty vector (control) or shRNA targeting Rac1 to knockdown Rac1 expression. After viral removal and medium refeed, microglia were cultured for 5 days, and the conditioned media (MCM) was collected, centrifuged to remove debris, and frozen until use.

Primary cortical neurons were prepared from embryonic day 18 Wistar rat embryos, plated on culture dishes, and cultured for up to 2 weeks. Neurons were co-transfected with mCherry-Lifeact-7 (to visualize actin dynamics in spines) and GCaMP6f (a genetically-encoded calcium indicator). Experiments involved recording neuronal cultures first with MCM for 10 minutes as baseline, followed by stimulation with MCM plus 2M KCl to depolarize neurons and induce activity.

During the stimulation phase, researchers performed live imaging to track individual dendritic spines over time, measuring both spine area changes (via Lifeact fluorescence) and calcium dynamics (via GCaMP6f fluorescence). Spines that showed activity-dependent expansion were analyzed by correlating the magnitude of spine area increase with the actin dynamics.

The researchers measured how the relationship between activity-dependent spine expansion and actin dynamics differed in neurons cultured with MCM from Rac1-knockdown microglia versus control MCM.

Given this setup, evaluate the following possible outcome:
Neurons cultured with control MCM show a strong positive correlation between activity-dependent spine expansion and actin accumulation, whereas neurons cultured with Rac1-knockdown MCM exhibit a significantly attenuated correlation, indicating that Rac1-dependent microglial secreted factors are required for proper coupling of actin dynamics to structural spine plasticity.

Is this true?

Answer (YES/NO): NO